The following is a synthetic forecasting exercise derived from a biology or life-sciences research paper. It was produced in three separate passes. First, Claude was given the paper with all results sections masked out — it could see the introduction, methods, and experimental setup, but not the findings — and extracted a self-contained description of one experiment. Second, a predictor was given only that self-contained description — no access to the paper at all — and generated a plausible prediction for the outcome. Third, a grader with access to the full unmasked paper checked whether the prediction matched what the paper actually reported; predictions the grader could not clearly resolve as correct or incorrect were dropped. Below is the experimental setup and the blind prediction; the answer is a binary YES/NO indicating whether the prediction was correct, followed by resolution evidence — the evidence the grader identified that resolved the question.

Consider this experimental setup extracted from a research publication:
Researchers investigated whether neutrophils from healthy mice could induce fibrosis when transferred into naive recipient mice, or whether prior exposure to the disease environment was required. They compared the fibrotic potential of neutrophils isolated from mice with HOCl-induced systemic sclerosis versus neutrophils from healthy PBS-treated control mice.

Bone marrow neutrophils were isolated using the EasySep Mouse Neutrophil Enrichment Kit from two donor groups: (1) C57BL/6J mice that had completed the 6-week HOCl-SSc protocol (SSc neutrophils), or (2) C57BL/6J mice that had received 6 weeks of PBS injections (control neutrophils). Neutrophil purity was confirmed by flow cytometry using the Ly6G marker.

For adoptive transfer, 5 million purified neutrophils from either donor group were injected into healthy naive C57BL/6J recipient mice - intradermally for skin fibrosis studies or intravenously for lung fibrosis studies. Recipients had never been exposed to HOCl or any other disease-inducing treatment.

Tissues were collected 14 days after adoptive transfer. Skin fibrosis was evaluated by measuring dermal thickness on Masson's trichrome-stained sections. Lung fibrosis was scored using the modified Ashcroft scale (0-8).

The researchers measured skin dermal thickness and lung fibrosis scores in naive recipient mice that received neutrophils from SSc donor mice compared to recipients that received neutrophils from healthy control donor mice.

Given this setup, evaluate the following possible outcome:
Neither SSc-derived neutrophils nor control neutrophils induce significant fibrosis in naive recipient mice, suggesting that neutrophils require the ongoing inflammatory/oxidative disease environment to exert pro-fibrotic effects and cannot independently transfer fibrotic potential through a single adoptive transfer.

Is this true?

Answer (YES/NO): NO